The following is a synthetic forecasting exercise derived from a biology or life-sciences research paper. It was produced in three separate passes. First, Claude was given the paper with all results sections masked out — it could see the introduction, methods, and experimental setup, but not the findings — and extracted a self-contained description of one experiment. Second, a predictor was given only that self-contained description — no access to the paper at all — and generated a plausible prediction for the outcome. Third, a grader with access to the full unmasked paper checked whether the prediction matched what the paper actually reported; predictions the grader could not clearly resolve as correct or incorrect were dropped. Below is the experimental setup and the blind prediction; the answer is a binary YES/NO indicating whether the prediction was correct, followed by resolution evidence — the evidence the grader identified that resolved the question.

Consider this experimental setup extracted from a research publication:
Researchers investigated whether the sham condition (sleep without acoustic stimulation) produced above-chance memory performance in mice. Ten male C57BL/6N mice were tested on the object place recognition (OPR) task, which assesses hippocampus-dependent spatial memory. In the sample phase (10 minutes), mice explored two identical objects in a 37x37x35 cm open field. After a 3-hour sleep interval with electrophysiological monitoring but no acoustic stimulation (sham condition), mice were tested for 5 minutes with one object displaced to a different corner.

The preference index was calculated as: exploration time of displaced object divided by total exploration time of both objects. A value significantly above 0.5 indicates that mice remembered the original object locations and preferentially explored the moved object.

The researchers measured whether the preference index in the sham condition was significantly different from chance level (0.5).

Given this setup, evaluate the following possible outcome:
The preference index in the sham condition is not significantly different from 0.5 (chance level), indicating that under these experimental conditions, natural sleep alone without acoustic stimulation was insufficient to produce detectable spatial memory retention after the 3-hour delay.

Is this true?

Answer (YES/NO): NO